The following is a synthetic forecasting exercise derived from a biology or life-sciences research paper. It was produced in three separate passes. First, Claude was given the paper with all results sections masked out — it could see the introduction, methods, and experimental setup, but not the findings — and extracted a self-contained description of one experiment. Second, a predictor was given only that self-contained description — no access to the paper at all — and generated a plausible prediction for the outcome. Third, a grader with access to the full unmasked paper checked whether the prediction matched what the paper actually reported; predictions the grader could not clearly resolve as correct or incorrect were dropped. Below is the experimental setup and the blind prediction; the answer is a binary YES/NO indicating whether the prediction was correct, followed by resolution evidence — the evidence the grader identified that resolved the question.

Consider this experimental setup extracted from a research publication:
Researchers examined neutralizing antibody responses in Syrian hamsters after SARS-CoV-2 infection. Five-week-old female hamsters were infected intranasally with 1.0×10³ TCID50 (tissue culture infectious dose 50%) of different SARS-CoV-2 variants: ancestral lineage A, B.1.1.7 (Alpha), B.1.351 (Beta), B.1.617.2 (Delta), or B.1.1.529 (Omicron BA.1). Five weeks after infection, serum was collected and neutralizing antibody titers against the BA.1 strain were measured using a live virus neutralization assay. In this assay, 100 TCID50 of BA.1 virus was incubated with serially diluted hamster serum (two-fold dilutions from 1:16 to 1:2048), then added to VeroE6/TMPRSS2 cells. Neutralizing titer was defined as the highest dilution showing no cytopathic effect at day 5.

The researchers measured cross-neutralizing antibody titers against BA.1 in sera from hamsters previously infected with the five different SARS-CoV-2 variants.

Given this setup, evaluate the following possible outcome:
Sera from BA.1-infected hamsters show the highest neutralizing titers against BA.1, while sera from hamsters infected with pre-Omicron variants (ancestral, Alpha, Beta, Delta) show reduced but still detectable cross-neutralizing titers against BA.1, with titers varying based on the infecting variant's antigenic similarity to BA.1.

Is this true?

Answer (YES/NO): NO